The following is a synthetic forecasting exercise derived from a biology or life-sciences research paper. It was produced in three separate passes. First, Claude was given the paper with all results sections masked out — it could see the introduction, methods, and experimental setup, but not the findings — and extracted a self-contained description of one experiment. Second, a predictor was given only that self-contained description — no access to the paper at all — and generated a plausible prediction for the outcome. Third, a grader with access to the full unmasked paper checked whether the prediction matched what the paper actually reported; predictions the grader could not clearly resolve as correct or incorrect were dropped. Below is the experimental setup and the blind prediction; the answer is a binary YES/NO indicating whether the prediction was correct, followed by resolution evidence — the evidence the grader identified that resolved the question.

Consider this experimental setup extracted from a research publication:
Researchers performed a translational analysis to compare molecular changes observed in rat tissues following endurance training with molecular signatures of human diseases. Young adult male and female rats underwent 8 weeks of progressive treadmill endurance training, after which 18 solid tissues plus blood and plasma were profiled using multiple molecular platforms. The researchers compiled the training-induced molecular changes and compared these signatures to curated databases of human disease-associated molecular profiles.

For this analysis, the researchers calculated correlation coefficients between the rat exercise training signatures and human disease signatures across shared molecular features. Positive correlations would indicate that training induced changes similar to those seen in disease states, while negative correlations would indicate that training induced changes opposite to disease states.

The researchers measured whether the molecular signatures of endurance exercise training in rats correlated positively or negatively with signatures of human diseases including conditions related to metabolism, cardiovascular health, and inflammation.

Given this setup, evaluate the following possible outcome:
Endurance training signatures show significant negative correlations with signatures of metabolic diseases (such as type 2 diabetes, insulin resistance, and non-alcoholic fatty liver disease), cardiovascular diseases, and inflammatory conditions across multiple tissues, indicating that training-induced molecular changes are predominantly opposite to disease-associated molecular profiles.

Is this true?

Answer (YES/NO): YES